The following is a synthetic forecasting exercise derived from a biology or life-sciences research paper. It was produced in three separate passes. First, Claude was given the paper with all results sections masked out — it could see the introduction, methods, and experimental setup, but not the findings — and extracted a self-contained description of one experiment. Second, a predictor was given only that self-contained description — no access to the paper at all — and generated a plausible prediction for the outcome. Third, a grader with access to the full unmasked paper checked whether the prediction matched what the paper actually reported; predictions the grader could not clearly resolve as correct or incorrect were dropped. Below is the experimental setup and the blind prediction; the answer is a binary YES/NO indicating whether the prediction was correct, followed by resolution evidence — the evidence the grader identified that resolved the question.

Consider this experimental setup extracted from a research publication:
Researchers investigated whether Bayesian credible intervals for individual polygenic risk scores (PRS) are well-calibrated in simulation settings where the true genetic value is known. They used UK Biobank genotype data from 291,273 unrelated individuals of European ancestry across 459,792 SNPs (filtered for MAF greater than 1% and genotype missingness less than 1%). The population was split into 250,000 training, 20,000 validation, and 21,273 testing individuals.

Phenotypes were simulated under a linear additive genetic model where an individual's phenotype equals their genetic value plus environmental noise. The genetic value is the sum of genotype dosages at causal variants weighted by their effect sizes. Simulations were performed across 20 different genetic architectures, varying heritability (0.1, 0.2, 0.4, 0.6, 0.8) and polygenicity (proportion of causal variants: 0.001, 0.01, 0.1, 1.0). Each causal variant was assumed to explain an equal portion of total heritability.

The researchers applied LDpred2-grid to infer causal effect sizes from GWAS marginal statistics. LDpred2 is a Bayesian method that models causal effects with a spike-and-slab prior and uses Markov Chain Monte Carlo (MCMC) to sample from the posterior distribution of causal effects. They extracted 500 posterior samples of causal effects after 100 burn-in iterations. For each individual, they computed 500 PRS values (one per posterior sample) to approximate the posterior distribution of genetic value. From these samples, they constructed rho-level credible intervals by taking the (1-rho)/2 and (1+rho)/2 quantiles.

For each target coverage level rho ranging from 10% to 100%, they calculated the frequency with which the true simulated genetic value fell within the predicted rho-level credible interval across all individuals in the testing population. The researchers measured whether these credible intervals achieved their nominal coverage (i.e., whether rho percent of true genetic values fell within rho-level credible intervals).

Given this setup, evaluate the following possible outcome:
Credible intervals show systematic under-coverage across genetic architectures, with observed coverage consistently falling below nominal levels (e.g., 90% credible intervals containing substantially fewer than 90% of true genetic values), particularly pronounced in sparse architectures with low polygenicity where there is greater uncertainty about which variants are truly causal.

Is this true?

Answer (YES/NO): NO